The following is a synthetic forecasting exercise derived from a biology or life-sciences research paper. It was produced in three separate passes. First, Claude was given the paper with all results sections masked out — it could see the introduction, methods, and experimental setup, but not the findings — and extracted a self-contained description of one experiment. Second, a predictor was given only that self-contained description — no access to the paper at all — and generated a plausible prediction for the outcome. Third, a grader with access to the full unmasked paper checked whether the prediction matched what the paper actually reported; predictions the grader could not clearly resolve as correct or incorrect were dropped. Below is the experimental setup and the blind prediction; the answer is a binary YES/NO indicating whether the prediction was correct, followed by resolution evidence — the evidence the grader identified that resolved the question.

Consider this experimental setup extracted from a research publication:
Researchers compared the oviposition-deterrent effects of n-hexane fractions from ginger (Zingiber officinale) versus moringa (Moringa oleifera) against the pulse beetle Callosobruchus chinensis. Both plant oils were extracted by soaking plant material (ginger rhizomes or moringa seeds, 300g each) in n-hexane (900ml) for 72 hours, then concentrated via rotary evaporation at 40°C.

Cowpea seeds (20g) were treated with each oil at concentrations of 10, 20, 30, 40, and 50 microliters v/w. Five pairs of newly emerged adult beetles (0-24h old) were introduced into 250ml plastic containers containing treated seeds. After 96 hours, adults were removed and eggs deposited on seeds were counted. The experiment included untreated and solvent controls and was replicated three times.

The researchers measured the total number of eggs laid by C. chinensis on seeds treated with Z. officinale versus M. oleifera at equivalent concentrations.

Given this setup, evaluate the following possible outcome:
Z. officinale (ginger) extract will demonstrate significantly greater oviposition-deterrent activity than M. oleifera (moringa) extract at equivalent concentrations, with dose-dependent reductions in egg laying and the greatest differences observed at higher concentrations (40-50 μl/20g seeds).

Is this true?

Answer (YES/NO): NO